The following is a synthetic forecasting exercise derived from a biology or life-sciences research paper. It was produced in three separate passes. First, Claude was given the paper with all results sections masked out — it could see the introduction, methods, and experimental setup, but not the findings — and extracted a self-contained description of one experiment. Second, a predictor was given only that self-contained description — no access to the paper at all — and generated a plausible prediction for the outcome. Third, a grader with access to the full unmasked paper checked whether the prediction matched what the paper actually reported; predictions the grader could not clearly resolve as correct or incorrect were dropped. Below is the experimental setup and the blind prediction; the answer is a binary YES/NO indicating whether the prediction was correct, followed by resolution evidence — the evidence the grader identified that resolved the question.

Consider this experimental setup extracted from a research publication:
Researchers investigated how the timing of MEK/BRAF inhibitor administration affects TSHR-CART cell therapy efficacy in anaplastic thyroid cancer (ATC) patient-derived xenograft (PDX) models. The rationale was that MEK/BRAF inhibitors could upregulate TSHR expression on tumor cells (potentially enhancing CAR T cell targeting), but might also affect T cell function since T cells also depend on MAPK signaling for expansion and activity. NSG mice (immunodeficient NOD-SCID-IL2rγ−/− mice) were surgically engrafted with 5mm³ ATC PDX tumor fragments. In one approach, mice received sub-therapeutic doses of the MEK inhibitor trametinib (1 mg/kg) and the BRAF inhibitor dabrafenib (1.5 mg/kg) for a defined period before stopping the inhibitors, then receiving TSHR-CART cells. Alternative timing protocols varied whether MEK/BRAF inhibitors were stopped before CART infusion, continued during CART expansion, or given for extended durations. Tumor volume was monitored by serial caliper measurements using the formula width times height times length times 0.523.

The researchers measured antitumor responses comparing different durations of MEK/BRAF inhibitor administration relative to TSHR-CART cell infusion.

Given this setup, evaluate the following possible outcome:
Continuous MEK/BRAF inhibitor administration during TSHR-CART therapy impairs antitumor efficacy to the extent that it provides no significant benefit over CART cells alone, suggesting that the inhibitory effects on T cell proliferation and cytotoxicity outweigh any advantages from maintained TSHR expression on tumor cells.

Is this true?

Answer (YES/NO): NO